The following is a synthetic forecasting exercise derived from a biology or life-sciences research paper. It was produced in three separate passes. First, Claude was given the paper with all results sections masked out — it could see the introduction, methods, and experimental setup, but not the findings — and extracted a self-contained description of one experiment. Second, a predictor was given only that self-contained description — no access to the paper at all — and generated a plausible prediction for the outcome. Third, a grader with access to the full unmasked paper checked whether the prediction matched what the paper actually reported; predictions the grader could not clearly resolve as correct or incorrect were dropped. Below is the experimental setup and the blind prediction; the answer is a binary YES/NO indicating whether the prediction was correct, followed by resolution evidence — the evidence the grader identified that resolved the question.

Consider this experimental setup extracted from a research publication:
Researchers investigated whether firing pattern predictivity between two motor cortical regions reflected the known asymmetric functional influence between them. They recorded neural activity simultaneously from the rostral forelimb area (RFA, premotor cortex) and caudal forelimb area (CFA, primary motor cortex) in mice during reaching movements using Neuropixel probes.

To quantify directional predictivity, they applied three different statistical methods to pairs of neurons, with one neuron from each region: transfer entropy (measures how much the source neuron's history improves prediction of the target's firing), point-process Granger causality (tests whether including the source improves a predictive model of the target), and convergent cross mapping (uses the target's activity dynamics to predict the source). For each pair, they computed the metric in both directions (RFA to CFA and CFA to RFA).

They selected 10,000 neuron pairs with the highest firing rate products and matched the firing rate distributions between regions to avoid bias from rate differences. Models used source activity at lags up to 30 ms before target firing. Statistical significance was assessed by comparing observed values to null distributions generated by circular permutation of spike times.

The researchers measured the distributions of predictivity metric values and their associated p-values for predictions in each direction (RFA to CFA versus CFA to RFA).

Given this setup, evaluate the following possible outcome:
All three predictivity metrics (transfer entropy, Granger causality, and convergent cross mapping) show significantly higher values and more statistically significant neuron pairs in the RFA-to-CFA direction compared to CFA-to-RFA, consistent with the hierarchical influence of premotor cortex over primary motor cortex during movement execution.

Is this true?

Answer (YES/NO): NO